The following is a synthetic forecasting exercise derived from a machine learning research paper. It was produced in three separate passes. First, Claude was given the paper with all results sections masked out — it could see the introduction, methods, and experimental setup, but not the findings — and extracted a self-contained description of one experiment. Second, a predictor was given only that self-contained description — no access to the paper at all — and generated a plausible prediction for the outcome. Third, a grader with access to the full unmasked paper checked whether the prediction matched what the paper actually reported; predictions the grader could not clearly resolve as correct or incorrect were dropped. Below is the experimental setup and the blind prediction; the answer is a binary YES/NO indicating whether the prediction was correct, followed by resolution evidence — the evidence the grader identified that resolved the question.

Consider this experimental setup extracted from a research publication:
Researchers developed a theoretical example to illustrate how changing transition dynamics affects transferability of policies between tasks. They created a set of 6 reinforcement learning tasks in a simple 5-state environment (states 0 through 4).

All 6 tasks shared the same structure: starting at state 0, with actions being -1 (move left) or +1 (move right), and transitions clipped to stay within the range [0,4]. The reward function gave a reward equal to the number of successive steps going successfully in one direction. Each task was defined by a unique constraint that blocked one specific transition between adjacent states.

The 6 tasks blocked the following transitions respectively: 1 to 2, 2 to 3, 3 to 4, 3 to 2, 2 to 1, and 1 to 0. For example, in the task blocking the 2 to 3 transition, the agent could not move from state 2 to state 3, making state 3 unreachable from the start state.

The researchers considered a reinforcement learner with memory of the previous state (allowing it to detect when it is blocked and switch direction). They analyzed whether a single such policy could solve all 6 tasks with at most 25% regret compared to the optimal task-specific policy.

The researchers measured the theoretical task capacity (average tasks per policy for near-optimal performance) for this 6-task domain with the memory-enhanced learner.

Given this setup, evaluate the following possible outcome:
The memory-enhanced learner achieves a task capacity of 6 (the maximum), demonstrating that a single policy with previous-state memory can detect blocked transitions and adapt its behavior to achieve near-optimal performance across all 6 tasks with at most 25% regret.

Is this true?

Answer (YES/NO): NO